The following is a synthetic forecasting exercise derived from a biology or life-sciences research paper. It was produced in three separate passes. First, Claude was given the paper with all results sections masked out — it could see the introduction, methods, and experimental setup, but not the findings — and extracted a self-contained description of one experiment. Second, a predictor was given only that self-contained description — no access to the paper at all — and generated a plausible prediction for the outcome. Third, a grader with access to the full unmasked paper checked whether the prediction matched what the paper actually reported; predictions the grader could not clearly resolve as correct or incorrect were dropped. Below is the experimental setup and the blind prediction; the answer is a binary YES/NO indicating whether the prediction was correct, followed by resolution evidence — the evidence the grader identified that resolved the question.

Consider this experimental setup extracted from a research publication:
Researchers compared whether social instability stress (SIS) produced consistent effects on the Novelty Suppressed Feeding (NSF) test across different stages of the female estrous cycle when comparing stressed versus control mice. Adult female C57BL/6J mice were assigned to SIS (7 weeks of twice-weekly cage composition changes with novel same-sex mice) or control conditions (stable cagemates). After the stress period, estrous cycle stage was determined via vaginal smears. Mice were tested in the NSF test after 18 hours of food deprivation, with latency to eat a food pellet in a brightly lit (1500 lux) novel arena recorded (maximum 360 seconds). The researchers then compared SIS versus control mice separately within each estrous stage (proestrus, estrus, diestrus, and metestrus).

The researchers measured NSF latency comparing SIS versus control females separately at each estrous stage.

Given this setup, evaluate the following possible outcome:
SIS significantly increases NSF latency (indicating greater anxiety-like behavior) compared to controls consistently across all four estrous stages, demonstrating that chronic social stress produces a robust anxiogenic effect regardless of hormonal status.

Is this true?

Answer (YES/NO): NO